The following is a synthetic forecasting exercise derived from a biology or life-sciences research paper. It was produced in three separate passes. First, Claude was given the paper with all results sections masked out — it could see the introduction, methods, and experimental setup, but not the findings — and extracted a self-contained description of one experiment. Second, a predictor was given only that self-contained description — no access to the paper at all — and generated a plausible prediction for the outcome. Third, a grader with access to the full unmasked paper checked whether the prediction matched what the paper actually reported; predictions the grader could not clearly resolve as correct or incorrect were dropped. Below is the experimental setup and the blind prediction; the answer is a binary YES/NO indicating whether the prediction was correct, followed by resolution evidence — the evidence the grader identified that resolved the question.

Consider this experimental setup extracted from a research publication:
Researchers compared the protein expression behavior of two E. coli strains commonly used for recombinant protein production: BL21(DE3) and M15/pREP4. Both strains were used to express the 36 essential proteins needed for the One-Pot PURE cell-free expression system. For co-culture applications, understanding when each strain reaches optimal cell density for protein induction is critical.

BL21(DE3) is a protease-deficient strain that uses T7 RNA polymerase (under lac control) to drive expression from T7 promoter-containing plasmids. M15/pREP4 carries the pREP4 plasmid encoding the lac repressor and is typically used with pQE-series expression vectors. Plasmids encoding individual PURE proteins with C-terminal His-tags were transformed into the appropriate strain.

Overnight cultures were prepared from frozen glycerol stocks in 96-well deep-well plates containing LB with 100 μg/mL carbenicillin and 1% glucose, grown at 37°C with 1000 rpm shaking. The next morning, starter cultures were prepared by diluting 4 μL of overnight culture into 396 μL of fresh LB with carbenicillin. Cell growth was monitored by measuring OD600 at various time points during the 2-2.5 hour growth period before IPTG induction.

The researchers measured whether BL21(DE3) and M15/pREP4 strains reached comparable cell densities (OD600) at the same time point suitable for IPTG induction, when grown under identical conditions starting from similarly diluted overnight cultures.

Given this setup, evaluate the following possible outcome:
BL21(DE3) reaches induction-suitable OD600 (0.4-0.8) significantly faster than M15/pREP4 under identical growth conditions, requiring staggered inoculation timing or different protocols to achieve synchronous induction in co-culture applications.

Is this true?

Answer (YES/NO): YES